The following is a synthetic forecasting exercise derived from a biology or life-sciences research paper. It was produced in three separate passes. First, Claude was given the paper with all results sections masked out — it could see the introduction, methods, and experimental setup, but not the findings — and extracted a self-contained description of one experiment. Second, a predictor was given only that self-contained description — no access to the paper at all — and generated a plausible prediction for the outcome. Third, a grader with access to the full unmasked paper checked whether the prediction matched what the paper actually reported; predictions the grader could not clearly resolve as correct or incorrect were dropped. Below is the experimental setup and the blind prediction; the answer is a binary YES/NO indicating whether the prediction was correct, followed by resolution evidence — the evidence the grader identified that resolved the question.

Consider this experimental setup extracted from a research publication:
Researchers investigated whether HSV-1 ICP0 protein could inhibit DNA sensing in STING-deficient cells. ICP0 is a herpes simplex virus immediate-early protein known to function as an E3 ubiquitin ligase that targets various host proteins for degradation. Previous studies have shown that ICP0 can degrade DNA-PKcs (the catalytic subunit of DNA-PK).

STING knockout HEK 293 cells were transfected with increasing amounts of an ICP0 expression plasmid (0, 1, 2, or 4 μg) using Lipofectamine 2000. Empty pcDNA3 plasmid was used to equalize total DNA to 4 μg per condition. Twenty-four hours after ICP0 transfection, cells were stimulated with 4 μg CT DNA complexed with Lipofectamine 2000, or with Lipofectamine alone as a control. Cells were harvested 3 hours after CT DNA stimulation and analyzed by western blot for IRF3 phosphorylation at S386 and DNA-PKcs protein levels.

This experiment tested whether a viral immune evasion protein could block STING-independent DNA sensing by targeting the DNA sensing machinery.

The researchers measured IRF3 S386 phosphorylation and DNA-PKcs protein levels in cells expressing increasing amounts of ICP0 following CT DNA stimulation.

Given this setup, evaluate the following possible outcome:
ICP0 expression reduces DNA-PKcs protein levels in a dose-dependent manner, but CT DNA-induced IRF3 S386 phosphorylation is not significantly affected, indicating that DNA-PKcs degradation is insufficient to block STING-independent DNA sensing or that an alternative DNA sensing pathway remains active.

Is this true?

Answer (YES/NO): NO